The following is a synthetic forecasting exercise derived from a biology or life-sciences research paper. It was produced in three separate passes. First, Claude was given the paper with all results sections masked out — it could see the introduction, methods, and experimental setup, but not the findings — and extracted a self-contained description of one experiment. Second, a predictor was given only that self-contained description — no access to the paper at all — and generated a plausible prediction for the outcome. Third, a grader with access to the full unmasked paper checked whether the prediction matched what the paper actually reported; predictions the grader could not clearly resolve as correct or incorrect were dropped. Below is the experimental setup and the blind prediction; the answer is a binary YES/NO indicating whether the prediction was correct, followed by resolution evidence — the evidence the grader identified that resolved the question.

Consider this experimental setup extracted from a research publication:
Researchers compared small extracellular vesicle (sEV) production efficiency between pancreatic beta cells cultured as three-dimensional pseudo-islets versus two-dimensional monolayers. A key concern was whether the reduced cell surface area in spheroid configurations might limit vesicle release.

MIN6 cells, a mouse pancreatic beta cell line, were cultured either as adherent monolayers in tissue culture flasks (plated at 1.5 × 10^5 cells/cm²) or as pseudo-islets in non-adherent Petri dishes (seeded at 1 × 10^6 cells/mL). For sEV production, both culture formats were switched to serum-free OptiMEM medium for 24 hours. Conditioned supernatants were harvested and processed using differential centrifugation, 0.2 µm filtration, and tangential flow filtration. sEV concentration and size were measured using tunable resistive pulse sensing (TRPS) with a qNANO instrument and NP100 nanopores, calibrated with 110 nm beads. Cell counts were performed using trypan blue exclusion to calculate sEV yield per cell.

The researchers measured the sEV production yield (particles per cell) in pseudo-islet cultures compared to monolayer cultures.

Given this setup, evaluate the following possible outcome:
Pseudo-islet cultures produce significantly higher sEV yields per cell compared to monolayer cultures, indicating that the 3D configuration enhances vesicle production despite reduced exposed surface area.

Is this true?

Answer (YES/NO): NO